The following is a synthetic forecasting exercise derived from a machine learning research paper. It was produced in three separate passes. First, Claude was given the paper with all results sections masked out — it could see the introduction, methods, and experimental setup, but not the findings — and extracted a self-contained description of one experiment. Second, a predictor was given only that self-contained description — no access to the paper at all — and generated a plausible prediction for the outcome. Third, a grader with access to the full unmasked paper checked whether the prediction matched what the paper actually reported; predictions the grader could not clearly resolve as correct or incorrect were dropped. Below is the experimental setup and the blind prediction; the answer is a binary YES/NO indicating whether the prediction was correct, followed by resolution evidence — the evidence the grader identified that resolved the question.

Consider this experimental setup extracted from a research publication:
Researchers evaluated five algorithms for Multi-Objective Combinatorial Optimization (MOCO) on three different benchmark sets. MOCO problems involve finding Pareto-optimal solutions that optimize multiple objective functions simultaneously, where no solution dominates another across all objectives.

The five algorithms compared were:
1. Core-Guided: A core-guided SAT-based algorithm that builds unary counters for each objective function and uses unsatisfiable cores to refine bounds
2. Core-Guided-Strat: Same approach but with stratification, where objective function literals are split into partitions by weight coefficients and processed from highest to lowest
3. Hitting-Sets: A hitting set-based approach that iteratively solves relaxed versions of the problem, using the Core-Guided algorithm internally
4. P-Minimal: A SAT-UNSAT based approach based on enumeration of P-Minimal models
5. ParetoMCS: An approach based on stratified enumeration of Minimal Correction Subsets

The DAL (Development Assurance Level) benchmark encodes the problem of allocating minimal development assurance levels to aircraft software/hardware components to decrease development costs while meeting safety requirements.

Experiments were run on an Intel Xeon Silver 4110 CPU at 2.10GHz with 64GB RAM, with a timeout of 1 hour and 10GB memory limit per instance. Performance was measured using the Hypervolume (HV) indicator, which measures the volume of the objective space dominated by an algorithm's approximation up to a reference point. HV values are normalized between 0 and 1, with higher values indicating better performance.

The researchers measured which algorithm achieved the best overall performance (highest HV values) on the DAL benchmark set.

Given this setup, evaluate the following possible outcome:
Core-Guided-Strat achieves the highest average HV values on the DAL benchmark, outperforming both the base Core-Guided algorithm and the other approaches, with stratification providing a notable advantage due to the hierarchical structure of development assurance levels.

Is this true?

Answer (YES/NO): NO